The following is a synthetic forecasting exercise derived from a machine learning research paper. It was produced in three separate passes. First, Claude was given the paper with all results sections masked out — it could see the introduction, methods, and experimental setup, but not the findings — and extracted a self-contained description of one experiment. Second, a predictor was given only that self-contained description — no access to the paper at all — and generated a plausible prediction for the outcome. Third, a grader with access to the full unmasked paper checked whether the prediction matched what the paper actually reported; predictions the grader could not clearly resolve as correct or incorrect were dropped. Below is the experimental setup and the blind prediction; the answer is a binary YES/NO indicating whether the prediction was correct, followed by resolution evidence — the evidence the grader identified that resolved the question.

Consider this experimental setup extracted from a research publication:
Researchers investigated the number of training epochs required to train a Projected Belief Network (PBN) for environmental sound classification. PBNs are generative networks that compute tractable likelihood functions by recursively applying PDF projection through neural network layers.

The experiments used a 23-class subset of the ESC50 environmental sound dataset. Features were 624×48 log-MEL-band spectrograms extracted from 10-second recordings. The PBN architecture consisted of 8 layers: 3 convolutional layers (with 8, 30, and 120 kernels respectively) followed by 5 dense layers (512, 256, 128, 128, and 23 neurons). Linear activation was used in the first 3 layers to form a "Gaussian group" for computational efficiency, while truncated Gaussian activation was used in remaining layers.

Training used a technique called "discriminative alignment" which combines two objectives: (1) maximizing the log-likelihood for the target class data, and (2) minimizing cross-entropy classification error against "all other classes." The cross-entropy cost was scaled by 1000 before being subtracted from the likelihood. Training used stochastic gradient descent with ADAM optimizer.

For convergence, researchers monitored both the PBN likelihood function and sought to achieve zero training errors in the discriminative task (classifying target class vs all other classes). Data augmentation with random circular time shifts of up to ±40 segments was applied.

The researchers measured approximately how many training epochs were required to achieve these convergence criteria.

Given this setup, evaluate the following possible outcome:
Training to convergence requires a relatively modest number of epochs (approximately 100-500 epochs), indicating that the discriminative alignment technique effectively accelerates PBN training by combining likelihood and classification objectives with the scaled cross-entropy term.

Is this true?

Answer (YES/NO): NO